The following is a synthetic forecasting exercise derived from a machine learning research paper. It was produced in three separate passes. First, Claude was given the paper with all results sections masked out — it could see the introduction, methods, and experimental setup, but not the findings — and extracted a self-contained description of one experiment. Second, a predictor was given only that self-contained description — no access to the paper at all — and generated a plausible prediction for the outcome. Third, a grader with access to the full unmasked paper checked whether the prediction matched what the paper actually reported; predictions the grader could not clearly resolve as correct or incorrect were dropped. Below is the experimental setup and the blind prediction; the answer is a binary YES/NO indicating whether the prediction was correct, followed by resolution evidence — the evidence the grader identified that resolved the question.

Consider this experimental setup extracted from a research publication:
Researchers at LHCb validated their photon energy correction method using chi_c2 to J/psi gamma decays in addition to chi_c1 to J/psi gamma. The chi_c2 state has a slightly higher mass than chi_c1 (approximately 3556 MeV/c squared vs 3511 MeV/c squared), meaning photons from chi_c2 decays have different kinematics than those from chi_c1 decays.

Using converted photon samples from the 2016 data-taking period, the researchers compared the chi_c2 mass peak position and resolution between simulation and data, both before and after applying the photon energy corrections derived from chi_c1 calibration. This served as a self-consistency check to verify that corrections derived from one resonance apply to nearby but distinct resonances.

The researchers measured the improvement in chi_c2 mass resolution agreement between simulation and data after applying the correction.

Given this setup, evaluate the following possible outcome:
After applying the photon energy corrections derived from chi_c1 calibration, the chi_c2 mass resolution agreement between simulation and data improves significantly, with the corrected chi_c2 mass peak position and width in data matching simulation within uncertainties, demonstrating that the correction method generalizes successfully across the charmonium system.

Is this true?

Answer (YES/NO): NO